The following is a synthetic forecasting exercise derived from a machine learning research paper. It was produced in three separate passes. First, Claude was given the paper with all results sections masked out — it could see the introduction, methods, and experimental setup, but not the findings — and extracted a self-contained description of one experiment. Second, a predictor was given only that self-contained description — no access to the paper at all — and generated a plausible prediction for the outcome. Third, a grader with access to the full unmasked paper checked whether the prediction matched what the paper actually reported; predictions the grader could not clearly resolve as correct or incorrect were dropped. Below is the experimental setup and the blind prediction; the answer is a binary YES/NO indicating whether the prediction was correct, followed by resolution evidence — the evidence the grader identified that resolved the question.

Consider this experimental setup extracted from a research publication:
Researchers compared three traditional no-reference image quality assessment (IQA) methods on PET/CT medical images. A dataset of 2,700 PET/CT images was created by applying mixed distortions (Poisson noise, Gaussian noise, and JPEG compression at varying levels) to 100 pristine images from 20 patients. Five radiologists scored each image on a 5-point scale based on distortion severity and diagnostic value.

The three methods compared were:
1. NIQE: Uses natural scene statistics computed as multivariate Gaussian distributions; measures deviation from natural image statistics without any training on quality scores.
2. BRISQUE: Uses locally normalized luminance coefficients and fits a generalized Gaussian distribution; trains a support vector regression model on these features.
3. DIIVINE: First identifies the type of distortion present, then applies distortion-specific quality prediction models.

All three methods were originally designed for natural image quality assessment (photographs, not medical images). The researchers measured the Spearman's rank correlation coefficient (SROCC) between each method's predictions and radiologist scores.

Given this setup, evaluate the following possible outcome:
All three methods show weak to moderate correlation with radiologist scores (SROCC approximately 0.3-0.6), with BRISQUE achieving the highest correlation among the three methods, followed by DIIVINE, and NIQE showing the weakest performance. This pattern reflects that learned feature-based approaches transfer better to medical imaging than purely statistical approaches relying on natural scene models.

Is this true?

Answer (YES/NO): NO